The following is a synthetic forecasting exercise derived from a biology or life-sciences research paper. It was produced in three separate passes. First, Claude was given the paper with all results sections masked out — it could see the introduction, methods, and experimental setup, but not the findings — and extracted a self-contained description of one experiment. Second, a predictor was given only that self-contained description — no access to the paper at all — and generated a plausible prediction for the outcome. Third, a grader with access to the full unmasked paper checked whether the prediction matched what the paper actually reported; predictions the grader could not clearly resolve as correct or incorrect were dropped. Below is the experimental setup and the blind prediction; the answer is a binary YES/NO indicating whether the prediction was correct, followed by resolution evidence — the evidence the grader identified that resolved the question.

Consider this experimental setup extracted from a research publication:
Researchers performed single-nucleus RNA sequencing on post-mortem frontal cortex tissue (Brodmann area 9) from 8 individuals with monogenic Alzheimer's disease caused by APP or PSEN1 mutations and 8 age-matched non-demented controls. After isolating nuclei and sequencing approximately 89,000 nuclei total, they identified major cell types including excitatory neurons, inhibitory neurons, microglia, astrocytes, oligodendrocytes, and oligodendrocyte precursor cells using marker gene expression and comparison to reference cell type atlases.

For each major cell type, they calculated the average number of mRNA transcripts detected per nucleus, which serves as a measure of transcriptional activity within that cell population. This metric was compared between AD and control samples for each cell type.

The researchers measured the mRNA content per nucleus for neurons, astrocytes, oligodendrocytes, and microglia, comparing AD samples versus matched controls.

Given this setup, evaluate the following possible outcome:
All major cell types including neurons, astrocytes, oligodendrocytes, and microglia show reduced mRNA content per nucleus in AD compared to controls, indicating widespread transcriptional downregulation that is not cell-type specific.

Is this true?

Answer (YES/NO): YES